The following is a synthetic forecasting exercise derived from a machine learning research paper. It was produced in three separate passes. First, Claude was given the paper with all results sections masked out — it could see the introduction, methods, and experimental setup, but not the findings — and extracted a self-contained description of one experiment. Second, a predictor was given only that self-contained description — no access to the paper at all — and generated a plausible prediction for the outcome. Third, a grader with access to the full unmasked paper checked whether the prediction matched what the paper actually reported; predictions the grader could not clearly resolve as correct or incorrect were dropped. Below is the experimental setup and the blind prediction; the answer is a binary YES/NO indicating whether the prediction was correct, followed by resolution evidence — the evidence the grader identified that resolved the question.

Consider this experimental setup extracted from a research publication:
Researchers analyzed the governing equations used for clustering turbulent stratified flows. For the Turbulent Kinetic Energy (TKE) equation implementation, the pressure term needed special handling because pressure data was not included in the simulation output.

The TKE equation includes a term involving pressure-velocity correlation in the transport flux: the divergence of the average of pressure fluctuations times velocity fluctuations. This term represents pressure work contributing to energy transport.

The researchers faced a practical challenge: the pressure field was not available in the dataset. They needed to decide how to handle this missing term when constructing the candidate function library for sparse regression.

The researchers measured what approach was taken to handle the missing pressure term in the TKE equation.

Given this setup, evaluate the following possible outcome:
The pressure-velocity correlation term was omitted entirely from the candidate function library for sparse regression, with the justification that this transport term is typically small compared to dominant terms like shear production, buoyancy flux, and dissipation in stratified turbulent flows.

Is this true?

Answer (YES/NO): NO